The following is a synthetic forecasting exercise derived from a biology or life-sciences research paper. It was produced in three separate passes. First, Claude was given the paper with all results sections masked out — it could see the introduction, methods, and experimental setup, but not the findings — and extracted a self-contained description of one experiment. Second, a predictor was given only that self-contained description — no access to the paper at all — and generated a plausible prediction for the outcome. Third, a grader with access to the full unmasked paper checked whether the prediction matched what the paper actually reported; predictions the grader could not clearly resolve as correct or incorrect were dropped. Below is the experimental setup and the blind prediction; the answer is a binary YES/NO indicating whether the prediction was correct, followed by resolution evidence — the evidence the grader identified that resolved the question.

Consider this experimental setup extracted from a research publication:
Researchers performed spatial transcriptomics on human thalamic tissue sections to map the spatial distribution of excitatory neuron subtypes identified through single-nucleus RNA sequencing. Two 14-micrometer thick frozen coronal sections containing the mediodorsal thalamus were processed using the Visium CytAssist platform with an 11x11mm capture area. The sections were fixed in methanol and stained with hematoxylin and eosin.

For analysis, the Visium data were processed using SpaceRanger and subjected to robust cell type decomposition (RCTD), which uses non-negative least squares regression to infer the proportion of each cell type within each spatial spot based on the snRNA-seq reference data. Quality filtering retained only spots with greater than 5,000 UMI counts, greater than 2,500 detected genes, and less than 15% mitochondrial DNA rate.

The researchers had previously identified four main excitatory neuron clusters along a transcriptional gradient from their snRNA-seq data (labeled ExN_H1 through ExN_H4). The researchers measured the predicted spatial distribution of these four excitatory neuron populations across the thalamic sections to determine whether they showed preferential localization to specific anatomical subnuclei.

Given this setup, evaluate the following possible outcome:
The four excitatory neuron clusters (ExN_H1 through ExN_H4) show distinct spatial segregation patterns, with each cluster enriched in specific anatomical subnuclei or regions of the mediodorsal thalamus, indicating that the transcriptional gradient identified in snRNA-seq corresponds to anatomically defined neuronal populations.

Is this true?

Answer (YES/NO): YES